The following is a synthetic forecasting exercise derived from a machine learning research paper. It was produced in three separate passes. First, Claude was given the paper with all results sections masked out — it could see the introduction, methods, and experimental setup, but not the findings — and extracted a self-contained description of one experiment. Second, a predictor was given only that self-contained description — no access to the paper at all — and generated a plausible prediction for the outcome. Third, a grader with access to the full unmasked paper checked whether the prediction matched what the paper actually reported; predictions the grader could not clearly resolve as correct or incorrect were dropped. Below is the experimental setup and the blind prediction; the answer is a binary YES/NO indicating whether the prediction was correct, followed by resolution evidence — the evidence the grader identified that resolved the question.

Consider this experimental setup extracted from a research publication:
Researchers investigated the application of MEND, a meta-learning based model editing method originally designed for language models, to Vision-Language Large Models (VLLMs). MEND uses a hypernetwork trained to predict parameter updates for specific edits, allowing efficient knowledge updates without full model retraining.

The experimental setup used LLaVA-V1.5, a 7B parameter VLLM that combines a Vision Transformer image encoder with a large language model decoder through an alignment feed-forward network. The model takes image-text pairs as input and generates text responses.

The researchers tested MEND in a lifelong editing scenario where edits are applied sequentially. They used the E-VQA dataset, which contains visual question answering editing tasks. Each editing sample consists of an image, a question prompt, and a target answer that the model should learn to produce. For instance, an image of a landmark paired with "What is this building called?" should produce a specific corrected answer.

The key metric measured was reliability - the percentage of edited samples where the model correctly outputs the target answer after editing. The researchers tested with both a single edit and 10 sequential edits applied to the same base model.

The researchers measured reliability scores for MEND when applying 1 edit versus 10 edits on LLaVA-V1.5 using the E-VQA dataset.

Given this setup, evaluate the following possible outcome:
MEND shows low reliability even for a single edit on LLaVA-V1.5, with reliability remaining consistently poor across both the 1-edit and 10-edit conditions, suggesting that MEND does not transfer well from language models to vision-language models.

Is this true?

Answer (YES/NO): NO